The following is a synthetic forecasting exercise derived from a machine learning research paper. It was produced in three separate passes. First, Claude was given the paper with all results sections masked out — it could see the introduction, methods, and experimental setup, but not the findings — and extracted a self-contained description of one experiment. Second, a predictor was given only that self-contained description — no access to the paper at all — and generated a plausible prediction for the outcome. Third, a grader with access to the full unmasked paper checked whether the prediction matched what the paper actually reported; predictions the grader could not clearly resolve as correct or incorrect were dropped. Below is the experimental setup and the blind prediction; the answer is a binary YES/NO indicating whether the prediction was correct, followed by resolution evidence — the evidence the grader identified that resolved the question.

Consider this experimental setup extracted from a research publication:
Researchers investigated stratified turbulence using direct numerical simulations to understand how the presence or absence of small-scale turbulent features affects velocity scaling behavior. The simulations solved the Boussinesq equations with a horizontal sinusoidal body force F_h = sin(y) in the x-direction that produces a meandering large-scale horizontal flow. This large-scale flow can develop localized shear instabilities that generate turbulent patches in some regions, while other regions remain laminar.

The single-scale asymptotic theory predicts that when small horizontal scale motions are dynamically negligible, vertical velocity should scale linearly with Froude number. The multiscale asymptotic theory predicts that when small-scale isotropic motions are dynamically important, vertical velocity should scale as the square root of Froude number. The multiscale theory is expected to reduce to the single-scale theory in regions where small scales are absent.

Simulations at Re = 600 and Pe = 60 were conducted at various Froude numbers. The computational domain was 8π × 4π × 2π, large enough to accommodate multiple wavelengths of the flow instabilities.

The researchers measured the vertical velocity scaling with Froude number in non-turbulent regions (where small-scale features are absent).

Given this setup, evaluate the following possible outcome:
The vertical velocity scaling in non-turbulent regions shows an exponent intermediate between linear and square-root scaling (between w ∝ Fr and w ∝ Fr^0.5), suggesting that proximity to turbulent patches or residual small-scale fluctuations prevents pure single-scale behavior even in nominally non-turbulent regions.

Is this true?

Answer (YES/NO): NO